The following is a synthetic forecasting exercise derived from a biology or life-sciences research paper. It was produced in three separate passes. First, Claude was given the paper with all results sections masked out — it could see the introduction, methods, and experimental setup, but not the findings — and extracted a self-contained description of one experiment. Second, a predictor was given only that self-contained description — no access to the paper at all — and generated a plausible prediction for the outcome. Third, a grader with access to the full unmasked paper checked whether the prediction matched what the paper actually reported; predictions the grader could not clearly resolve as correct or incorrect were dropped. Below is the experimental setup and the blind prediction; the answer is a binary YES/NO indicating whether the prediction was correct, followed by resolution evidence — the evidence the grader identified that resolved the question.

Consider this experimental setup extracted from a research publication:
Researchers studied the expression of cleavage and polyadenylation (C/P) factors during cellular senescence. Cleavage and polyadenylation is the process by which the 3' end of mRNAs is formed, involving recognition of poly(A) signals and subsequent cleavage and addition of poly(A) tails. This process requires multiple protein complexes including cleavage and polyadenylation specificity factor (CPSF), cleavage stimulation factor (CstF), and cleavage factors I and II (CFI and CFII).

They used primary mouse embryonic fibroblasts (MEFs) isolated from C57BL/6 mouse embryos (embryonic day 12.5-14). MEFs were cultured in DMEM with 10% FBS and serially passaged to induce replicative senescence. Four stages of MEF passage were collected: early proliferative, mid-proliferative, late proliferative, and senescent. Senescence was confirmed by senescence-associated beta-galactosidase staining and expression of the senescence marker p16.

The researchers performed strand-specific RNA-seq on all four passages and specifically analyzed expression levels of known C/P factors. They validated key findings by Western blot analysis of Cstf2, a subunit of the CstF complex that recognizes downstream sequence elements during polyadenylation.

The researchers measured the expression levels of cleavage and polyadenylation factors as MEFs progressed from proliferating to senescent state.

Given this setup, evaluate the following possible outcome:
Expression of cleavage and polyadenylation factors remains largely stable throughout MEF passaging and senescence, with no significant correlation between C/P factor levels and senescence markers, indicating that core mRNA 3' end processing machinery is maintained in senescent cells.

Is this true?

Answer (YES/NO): NO